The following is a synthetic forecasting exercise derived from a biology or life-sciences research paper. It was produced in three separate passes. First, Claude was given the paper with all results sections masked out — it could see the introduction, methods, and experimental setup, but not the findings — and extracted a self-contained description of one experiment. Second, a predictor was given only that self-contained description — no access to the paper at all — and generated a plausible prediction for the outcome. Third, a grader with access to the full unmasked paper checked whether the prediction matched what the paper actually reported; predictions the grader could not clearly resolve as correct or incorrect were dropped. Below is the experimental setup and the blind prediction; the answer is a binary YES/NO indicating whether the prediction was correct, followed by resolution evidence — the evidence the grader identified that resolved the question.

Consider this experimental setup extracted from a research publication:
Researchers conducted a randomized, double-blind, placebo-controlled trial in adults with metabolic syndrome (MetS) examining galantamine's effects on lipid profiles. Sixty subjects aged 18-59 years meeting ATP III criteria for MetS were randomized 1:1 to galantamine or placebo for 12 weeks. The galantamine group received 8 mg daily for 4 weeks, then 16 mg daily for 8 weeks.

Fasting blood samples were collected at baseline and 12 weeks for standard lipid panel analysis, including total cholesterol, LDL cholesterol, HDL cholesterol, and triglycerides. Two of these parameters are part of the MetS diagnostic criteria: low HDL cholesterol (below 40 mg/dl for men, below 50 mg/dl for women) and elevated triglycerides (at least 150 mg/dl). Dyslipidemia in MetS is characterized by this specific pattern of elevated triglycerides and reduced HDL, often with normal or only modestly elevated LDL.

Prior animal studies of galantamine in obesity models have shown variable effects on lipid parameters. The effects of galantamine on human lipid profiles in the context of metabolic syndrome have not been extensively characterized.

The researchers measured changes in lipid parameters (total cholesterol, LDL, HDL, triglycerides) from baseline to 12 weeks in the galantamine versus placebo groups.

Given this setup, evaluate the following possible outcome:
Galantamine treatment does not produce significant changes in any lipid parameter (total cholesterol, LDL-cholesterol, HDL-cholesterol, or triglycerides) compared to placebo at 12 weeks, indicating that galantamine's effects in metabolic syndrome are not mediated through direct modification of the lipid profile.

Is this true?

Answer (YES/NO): YES